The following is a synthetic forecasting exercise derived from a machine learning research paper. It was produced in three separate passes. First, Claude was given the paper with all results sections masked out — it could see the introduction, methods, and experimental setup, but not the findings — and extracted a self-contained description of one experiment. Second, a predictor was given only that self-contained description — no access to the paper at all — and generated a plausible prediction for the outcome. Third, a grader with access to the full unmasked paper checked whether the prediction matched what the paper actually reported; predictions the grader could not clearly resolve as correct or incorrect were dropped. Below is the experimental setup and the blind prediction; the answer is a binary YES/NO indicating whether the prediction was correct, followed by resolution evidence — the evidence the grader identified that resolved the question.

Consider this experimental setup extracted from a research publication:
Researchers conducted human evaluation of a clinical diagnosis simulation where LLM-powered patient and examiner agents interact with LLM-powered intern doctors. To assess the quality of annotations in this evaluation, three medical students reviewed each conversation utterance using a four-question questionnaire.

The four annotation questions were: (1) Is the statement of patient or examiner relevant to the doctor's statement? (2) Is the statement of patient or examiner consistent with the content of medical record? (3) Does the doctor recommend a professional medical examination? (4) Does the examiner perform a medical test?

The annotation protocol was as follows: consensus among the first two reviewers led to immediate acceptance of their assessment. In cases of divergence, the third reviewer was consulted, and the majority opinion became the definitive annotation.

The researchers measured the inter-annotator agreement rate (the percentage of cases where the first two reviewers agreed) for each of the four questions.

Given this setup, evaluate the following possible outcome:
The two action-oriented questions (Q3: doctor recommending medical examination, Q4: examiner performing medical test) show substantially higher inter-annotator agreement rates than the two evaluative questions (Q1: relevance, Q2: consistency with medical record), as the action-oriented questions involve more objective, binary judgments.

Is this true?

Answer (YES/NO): NO